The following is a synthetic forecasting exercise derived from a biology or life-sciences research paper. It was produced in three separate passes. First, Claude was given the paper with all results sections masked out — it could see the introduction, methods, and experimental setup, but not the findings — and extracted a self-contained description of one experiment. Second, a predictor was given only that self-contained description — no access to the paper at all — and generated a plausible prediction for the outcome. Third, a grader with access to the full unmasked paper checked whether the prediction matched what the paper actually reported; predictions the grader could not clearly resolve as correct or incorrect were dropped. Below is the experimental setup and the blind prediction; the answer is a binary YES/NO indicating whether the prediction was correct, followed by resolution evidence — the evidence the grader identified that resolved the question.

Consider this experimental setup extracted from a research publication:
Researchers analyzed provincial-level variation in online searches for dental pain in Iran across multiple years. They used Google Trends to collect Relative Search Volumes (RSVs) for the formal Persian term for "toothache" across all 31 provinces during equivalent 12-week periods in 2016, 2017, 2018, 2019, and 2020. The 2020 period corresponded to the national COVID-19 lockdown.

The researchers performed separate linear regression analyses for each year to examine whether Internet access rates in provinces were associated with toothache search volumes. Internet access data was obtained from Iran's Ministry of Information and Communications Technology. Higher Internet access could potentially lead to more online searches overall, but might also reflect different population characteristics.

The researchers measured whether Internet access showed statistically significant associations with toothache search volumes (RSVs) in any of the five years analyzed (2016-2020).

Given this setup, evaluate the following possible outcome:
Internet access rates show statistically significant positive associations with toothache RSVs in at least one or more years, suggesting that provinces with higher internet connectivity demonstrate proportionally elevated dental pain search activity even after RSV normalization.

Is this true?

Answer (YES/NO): NO